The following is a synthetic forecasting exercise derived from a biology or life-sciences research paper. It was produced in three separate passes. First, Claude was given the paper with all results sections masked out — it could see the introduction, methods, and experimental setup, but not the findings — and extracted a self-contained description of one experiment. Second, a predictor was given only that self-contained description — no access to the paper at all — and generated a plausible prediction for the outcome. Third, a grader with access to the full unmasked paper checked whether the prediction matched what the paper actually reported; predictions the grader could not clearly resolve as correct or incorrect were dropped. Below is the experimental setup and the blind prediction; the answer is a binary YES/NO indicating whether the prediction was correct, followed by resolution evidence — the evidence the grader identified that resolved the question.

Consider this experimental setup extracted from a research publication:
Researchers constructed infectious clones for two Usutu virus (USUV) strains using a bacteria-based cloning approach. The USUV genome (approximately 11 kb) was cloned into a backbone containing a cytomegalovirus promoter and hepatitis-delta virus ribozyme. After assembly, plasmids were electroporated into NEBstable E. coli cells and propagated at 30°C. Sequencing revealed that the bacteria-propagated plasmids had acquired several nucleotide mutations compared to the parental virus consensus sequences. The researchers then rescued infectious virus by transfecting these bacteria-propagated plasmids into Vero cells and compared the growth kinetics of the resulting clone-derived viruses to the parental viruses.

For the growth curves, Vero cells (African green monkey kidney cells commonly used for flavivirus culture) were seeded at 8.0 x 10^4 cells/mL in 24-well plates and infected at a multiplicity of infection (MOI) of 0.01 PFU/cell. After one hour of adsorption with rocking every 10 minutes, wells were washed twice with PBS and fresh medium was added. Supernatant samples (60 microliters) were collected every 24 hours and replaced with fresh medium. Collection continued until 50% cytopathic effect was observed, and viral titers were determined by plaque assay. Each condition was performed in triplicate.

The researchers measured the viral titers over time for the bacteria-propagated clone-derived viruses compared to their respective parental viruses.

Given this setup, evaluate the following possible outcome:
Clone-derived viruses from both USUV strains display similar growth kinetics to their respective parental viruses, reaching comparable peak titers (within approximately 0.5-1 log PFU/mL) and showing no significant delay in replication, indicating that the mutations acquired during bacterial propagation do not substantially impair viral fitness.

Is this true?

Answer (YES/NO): NO